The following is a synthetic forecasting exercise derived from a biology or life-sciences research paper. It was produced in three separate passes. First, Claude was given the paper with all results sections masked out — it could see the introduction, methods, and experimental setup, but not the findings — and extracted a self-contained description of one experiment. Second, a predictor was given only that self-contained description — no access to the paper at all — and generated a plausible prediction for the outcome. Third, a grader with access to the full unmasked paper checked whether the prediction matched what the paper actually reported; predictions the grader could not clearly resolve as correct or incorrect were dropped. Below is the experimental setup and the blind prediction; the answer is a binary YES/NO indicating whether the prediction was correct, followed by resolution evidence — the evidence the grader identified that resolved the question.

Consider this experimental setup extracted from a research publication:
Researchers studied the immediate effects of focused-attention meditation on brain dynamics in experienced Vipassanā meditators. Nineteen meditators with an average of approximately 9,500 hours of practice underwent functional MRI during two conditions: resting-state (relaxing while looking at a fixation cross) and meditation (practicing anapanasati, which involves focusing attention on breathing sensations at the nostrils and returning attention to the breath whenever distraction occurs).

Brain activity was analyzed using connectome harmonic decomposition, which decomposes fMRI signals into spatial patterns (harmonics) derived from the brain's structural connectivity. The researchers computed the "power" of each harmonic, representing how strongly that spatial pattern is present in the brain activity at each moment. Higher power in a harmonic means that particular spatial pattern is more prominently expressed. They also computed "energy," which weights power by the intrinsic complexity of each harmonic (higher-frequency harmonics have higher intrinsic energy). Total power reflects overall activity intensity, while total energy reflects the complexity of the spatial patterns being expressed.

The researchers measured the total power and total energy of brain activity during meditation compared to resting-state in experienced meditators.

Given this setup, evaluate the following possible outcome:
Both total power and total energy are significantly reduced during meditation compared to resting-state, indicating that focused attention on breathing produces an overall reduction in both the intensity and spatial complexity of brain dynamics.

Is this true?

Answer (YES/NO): NO